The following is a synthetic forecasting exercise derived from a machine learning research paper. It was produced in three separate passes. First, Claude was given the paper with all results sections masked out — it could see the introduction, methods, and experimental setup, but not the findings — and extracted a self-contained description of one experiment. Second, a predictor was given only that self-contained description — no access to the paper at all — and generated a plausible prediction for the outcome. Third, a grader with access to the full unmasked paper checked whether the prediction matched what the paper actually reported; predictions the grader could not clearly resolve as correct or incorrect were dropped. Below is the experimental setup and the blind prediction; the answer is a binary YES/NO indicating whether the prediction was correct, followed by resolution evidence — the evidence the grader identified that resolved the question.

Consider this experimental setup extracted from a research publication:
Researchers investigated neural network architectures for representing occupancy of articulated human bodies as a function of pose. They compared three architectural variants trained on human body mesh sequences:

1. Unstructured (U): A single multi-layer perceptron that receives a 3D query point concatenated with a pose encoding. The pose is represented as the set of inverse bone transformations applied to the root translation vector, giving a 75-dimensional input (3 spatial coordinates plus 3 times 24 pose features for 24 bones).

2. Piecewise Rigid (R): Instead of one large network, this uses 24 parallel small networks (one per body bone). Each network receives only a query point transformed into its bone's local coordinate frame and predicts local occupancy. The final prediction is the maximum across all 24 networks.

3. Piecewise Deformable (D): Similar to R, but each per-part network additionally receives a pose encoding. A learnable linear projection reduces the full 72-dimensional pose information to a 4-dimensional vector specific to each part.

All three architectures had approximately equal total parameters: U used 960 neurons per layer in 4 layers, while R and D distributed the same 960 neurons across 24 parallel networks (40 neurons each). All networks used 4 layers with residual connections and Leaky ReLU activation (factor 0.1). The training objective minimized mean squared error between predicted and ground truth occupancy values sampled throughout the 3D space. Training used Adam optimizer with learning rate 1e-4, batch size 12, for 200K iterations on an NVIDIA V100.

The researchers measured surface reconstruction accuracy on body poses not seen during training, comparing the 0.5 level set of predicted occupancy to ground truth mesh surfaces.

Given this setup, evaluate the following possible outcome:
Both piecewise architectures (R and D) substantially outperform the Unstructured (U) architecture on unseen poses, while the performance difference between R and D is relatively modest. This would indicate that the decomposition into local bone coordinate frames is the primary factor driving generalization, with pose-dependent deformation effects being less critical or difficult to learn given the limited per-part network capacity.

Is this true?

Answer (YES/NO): YES